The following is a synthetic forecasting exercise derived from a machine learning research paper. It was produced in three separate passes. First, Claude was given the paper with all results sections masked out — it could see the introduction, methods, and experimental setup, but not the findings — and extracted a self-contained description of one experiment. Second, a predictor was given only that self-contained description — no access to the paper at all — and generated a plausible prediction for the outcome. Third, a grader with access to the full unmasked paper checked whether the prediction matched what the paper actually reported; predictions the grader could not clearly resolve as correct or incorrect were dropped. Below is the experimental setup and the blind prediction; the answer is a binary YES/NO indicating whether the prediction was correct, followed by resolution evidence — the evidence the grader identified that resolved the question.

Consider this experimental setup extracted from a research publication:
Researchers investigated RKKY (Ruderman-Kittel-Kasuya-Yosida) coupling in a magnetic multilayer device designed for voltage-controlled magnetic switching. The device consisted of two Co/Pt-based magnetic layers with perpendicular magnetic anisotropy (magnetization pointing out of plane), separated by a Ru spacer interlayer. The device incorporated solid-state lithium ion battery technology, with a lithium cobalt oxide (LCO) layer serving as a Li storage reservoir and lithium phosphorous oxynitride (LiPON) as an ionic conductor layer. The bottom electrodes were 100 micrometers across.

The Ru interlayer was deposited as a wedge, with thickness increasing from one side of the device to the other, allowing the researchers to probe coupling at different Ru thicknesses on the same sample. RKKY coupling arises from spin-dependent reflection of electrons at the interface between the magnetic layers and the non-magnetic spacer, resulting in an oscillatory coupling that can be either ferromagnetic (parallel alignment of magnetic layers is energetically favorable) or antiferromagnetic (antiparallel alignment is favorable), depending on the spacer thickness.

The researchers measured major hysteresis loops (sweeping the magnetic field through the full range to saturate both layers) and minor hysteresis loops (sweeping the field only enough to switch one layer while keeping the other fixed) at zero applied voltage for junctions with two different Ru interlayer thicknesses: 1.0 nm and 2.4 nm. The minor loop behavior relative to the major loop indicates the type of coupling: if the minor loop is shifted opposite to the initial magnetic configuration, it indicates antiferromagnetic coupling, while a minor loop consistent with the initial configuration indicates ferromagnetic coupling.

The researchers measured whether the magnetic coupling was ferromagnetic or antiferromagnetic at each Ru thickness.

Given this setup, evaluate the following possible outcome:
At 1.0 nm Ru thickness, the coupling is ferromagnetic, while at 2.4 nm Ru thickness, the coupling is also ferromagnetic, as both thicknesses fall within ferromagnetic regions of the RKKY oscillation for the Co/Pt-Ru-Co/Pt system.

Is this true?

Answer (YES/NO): NO